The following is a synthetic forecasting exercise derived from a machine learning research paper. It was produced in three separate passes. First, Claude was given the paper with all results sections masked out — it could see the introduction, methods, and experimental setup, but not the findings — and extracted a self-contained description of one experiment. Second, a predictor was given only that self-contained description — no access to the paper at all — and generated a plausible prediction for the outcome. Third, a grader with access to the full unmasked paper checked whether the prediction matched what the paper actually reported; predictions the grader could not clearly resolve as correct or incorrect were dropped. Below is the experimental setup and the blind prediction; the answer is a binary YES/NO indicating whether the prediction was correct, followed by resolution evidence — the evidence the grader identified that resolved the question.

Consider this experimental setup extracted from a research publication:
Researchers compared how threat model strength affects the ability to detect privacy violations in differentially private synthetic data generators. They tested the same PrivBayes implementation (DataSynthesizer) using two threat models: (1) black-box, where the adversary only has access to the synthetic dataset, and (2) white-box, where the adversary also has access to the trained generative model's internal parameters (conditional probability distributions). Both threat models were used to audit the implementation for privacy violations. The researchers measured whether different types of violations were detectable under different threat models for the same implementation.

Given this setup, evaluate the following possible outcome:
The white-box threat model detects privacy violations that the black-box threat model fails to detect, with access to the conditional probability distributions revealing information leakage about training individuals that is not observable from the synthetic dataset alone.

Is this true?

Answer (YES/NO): YES